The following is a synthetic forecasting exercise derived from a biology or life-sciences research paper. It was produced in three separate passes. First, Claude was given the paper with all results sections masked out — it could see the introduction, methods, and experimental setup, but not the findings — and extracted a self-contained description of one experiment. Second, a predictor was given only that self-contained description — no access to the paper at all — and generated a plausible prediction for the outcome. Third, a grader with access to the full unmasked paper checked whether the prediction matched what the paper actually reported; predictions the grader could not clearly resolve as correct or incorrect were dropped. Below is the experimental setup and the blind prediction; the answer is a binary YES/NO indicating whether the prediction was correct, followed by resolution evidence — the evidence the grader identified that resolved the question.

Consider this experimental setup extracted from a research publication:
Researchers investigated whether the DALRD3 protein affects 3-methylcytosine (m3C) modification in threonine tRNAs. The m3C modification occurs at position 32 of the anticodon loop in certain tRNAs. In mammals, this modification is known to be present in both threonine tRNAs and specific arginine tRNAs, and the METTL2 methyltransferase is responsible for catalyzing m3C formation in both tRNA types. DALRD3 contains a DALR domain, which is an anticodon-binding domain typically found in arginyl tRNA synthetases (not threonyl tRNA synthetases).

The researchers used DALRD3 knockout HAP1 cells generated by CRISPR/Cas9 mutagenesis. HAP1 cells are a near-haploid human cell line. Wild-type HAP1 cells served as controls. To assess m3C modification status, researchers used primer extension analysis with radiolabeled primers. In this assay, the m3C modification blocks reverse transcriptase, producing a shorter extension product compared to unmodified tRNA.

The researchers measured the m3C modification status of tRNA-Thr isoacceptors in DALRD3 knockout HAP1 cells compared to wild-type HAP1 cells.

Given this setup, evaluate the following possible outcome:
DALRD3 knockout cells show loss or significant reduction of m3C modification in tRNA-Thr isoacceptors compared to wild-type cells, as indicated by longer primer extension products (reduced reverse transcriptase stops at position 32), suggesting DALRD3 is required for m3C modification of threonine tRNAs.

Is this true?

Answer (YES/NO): NO